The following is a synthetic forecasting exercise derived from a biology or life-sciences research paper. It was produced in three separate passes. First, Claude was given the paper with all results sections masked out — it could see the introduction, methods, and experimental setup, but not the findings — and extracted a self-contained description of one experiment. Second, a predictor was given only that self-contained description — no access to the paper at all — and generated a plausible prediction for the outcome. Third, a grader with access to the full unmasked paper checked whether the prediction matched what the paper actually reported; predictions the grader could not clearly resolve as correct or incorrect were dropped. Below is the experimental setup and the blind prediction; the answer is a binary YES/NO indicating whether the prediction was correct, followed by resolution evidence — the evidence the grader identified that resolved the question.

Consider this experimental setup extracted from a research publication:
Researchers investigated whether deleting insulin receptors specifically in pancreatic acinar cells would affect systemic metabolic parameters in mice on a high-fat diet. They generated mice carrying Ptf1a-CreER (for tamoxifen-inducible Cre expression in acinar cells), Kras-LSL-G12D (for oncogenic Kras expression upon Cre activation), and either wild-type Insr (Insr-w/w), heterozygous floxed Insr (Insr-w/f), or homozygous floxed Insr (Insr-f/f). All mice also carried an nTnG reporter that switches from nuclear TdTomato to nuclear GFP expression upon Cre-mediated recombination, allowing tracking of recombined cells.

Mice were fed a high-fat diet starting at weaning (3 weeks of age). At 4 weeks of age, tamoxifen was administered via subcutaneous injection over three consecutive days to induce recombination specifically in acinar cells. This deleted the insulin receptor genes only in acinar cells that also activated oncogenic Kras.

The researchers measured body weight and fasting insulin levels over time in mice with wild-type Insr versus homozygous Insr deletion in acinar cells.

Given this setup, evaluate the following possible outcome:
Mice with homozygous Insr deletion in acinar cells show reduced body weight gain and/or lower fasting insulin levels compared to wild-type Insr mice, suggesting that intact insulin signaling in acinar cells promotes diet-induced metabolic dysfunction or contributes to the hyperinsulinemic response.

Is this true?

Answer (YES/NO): NO